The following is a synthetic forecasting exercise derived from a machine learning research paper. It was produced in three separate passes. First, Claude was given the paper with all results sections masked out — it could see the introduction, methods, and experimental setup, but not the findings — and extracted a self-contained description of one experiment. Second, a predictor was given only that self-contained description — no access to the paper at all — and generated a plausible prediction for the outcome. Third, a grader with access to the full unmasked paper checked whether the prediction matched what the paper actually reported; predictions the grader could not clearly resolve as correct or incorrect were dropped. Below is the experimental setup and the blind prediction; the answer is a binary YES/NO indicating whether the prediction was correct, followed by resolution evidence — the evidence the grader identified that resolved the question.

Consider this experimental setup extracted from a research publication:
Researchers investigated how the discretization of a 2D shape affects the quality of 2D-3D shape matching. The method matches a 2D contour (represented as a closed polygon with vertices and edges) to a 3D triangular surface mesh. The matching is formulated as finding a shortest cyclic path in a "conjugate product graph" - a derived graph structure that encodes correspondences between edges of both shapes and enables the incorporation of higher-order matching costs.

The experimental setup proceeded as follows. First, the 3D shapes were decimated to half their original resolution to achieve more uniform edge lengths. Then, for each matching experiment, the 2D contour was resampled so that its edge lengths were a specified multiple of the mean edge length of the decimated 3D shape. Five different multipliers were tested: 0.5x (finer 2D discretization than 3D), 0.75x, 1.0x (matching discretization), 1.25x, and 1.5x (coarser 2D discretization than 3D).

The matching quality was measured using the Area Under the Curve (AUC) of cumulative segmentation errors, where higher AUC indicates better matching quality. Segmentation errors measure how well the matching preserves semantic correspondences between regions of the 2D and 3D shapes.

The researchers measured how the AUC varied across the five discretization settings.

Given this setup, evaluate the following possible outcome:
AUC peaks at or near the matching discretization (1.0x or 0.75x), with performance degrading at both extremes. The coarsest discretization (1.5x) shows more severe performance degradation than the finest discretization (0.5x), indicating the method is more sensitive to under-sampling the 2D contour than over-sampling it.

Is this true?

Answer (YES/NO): YES